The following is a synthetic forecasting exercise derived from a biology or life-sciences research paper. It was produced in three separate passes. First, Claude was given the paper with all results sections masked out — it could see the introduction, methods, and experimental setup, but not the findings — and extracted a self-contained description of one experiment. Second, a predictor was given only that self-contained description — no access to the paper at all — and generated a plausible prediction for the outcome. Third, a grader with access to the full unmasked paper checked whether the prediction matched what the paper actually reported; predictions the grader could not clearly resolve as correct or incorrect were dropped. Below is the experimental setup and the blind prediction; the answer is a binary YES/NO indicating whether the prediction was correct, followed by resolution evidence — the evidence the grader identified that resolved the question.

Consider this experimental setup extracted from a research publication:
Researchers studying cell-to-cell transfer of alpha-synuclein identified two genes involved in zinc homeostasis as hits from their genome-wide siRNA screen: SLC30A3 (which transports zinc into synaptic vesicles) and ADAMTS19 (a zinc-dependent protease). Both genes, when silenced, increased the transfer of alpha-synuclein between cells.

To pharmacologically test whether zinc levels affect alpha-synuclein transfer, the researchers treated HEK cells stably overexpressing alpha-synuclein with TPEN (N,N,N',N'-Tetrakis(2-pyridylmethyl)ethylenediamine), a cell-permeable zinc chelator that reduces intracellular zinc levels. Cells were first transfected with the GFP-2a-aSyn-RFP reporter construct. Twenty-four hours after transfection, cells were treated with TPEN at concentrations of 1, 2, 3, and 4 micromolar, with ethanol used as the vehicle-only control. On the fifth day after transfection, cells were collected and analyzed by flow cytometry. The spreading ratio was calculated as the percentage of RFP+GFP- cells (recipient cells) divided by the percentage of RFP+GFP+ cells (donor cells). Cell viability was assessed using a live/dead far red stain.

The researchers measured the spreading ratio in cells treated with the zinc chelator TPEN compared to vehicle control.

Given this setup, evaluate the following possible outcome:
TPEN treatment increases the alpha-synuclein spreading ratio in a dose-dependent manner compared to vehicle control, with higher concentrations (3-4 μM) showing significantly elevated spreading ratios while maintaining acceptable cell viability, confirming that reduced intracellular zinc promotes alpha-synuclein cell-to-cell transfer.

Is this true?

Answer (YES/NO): YES